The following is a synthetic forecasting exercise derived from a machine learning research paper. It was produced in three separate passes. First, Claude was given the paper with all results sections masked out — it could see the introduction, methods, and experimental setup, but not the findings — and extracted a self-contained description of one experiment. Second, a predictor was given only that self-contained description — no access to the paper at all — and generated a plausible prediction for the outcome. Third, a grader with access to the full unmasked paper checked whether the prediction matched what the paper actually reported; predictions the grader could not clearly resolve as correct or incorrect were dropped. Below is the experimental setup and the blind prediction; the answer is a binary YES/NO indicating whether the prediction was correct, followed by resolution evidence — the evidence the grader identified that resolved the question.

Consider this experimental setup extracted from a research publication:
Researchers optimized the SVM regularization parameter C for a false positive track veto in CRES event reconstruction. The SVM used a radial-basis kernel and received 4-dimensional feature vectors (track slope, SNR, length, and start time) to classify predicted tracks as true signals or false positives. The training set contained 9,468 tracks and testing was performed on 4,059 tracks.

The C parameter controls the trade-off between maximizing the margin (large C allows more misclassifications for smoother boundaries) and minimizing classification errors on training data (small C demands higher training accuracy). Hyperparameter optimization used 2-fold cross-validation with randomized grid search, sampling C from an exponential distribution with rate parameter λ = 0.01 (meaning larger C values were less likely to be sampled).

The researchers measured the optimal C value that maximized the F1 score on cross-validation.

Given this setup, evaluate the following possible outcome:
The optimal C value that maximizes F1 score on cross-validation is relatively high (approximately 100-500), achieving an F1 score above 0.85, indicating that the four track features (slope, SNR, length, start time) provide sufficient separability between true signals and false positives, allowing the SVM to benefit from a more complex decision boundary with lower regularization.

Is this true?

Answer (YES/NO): YES